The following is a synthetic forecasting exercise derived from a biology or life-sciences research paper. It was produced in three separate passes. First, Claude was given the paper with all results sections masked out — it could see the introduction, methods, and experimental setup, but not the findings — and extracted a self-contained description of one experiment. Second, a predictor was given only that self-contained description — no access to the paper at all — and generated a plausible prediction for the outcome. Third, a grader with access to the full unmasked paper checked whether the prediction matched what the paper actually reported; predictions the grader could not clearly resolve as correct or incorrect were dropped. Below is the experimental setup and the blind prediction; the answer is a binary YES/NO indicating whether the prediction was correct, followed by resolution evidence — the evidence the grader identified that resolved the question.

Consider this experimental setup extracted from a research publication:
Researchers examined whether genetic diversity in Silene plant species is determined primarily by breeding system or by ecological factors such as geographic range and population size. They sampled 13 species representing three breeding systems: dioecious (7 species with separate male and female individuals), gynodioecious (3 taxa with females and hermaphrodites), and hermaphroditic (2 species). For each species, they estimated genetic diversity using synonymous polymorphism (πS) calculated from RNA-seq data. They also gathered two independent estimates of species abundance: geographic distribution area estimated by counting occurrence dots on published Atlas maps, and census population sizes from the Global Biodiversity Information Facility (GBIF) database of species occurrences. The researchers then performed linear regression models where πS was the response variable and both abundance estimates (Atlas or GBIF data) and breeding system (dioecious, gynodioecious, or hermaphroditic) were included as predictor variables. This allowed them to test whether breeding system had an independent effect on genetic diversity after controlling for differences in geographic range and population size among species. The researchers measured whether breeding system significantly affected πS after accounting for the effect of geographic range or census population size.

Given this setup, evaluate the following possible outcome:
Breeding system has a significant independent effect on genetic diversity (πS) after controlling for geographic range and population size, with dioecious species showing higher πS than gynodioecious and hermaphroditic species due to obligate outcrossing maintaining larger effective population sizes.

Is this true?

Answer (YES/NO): NO